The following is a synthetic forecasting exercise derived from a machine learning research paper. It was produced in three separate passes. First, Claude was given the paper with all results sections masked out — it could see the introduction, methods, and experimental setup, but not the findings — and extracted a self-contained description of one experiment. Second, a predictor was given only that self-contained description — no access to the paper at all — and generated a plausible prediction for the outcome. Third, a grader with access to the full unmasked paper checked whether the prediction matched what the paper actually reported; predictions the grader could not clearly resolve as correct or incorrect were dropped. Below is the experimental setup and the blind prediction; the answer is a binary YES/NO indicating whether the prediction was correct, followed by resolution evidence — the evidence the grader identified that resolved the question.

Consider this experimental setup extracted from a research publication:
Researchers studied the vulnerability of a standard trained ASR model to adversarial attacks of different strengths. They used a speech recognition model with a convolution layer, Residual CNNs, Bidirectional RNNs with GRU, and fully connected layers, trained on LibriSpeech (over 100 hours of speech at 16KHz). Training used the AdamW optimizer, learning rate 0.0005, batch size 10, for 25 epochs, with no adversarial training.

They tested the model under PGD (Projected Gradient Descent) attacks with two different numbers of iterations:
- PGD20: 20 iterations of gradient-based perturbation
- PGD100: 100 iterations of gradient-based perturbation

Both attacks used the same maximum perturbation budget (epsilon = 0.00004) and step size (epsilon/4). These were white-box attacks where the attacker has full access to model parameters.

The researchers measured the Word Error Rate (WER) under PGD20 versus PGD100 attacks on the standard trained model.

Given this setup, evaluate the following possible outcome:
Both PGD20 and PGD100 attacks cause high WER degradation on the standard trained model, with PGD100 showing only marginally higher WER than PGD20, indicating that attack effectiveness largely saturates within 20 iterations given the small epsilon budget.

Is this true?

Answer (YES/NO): NO